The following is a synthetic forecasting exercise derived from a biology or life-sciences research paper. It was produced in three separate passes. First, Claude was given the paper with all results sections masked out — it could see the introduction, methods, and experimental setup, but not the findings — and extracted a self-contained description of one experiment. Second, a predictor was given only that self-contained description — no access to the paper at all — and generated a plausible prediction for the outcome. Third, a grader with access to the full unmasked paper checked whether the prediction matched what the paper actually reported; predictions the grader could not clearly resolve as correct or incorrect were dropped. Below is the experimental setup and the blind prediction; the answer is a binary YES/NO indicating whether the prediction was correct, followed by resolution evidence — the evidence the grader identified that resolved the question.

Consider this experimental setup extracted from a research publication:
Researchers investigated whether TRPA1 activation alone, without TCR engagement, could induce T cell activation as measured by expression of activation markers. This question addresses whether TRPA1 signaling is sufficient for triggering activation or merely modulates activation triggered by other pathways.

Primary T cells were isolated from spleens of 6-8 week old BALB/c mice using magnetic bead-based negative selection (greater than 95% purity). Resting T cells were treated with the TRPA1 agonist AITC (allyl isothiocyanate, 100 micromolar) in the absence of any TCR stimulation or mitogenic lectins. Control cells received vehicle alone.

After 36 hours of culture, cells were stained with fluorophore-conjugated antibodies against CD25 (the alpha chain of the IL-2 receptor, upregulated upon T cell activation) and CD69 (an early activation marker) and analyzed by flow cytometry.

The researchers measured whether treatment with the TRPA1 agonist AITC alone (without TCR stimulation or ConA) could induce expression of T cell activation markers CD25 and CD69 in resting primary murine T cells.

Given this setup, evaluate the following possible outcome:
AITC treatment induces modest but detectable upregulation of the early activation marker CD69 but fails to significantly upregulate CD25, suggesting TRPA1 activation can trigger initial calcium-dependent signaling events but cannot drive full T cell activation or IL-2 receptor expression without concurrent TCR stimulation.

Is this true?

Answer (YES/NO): NO